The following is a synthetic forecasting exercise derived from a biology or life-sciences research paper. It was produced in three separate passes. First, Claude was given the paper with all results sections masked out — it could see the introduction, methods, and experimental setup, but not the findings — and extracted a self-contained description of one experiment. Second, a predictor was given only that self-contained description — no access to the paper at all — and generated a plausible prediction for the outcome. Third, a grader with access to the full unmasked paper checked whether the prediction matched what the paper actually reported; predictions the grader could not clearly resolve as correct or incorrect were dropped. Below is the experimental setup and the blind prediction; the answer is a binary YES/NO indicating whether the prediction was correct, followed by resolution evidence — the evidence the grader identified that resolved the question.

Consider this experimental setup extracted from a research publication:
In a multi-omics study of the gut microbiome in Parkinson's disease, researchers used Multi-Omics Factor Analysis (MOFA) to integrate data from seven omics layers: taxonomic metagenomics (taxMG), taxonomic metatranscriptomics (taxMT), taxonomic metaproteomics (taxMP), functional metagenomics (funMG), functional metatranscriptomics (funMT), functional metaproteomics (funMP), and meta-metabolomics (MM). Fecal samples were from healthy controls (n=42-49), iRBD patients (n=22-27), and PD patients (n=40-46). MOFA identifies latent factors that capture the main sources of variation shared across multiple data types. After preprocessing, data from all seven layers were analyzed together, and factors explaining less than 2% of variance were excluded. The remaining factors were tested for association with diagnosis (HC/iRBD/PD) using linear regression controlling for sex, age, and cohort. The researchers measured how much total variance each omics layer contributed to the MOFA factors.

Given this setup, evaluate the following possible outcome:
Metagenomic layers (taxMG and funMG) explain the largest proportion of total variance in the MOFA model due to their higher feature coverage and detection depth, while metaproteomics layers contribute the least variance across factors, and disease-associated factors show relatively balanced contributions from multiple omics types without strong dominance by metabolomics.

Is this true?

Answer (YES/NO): NO